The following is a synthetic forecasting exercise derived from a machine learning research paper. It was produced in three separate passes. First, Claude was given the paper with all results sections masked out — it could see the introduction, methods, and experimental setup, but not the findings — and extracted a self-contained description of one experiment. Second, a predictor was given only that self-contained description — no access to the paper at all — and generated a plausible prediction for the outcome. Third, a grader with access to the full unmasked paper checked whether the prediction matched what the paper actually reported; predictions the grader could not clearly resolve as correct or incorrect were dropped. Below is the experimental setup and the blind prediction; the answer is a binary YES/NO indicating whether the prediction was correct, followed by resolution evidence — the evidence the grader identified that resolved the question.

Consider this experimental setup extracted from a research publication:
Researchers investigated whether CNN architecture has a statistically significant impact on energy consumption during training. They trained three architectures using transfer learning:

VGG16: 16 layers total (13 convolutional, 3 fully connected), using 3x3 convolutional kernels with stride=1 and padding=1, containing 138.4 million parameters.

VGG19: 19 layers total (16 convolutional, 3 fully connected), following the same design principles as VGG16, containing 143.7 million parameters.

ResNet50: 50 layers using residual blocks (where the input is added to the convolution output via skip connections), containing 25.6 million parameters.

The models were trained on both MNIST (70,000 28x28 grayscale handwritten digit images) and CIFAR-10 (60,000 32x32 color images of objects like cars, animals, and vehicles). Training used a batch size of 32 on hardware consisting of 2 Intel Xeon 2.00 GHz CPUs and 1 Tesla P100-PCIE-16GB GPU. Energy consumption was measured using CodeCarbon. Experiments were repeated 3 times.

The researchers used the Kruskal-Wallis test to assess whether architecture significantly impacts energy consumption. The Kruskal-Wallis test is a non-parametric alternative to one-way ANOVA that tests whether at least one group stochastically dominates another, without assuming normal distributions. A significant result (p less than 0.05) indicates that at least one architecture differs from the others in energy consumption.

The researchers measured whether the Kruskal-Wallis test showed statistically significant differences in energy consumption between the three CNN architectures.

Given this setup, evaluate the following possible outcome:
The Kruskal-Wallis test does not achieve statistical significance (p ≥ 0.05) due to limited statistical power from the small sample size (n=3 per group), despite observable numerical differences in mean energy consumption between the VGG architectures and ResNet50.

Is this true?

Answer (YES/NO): NO